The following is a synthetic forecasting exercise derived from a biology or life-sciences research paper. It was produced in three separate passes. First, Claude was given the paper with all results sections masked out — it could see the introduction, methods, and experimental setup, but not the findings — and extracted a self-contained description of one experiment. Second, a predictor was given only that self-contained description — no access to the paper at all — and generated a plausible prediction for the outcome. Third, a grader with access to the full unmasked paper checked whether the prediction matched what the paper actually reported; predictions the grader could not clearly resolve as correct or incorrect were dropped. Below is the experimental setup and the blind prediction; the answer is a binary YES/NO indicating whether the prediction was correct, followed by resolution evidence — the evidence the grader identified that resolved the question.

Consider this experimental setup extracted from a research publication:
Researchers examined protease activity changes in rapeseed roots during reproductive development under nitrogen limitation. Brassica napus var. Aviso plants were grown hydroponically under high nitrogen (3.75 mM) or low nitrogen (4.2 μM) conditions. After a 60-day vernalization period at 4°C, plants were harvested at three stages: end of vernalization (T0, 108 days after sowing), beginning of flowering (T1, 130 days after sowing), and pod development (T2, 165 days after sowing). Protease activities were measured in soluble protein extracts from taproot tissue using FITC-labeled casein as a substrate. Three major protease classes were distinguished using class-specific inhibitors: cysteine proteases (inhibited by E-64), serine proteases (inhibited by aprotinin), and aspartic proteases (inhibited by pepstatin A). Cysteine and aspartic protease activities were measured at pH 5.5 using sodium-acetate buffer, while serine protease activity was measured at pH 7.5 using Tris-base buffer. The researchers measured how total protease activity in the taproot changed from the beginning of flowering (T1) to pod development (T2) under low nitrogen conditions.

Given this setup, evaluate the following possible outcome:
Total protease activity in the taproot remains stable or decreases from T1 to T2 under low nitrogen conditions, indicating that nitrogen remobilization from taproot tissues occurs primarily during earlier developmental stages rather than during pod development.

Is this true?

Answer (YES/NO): NO